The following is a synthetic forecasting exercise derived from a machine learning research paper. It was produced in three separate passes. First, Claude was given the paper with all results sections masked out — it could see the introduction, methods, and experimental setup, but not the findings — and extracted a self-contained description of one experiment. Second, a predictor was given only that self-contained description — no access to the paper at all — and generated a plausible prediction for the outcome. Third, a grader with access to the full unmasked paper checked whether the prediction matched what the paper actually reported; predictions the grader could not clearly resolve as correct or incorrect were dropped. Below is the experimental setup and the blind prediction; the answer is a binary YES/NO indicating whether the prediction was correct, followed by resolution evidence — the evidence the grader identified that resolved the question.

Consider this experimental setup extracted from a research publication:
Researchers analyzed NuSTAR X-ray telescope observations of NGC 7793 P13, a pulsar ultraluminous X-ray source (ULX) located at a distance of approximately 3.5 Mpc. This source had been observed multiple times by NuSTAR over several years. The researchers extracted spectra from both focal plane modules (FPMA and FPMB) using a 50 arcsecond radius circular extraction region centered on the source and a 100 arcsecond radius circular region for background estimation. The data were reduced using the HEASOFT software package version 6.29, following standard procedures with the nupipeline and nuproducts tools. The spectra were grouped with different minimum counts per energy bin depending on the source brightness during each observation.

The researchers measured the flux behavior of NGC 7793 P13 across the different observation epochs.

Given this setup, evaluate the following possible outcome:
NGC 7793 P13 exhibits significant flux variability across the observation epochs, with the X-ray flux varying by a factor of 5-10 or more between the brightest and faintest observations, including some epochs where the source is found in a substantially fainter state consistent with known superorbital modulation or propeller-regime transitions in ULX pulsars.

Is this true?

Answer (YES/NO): NO